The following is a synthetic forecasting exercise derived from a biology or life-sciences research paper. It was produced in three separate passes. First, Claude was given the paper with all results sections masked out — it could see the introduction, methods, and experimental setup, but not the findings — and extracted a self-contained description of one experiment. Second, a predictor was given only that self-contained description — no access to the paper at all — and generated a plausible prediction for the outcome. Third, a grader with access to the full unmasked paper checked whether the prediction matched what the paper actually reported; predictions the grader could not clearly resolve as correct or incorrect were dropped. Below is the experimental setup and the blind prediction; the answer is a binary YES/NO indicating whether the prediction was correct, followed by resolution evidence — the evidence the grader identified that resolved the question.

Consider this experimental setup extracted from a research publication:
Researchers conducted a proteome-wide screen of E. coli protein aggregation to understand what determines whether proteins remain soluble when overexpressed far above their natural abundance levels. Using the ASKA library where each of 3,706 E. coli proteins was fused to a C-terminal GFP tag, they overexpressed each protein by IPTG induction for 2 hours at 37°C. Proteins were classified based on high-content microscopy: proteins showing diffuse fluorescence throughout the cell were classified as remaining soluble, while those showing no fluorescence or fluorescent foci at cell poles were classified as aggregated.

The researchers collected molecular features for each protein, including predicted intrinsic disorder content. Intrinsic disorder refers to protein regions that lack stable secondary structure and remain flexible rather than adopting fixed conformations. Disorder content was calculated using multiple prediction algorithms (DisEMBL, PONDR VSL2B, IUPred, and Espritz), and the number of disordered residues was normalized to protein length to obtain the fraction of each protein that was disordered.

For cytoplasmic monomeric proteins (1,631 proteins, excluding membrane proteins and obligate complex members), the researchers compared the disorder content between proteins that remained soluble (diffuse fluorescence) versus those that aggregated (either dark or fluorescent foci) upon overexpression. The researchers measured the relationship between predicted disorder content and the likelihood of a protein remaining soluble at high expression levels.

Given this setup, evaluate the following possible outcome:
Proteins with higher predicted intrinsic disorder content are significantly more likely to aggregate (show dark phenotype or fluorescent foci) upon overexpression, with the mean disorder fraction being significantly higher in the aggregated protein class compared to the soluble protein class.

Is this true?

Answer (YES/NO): NO